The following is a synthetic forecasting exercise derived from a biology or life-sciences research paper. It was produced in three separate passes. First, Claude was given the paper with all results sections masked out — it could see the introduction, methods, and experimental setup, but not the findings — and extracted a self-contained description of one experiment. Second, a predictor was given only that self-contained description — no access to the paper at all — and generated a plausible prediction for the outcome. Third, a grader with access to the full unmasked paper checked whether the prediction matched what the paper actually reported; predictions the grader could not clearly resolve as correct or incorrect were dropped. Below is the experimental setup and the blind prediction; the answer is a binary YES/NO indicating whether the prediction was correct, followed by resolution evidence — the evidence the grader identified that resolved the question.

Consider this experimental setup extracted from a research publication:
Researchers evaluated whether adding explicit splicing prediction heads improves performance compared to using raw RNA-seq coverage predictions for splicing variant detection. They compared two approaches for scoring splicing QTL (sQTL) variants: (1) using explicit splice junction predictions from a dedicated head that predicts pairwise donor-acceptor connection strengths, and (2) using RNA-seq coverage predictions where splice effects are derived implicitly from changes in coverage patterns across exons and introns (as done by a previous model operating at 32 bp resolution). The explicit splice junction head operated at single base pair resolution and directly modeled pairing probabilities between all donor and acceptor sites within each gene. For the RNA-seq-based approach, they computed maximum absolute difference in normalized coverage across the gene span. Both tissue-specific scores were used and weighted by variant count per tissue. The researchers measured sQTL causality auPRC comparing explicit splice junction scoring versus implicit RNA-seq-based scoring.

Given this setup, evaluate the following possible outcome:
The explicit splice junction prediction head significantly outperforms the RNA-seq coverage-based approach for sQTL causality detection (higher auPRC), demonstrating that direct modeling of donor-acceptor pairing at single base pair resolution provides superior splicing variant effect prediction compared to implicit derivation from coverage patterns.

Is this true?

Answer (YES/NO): YES